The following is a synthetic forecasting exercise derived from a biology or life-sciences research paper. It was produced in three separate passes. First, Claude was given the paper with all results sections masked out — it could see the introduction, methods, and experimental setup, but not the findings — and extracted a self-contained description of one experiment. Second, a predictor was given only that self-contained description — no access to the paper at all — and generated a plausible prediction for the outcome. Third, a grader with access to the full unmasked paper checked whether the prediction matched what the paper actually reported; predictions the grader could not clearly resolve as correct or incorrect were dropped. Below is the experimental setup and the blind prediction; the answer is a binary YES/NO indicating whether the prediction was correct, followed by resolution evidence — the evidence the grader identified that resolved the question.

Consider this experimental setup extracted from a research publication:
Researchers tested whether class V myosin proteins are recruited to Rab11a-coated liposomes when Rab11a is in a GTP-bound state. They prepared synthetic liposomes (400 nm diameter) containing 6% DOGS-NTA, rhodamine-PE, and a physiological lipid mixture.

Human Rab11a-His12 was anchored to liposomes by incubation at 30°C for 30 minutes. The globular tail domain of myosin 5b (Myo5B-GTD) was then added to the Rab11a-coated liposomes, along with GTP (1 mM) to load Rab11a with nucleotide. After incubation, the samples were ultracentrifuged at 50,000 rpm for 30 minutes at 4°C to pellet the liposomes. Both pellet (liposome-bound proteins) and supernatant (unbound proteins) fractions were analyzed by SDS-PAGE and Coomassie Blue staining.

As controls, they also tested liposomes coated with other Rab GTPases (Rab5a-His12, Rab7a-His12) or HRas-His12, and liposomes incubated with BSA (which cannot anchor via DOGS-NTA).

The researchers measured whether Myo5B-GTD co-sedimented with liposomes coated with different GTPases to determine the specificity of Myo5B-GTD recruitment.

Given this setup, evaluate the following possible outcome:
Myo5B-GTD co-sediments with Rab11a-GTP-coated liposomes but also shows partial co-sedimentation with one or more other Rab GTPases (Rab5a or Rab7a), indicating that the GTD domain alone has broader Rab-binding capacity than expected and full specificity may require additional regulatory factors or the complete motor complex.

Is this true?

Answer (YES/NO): NO